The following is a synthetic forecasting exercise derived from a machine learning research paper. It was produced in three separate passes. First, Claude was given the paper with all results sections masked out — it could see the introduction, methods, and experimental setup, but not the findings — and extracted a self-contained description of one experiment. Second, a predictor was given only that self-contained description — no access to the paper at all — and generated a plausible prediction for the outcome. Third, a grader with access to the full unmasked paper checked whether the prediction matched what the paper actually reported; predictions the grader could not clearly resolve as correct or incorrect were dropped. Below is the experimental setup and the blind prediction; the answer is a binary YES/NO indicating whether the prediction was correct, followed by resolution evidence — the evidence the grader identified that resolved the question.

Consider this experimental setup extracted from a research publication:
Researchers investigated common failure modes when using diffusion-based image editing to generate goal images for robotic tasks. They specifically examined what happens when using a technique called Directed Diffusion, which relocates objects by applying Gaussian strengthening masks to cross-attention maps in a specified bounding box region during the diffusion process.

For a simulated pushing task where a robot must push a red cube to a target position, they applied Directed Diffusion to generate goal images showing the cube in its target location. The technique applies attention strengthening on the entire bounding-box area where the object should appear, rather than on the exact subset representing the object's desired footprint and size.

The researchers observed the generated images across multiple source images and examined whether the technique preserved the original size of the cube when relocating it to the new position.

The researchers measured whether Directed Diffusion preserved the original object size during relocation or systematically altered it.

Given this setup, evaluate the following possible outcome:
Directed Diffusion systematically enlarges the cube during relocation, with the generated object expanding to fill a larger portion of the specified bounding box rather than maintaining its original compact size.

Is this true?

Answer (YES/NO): YES